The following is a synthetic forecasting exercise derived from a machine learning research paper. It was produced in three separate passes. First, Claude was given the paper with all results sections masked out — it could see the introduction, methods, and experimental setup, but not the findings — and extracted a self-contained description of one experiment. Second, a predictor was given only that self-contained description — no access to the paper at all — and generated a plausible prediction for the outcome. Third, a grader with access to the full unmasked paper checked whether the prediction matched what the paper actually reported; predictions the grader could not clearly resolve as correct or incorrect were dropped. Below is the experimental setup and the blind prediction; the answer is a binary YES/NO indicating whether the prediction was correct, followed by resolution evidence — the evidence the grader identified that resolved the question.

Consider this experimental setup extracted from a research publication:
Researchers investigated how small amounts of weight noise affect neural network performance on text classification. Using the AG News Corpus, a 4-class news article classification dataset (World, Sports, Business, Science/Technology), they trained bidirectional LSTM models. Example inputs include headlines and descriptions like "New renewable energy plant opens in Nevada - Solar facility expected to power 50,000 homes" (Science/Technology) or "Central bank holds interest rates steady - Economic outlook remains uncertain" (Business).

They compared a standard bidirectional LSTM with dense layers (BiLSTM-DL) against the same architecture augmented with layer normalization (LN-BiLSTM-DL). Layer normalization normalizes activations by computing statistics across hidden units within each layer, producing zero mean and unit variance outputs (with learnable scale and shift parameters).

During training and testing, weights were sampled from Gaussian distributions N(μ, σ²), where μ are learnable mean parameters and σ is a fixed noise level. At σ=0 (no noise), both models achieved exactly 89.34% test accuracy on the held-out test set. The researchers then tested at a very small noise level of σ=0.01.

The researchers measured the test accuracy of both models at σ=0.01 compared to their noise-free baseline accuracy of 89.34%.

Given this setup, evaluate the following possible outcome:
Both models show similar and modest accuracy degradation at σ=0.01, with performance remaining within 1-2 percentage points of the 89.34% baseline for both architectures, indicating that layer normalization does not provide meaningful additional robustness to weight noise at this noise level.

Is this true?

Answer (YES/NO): YES